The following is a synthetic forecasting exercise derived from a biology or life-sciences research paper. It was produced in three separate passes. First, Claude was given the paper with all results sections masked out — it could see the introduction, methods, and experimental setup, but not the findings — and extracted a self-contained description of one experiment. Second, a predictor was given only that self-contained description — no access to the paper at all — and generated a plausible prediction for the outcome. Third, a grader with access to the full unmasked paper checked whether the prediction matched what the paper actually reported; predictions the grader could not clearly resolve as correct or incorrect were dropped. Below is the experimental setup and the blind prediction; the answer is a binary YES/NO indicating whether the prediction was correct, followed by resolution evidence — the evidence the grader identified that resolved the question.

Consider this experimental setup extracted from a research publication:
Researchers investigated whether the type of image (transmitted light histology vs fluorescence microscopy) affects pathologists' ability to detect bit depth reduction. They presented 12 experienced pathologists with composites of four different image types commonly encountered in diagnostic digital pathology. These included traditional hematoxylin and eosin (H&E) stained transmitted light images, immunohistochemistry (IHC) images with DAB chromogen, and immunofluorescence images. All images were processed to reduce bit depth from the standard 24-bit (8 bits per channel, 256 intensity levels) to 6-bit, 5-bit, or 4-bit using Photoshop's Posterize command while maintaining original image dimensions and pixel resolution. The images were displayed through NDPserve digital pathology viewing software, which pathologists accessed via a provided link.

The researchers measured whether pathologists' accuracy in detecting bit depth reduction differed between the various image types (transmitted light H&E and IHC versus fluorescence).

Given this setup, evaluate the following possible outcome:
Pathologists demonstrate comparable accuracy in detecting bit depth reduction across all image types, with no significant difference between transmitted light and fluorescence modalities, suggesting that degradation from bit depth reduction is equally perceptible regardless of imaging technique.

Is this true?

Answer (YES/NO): YES